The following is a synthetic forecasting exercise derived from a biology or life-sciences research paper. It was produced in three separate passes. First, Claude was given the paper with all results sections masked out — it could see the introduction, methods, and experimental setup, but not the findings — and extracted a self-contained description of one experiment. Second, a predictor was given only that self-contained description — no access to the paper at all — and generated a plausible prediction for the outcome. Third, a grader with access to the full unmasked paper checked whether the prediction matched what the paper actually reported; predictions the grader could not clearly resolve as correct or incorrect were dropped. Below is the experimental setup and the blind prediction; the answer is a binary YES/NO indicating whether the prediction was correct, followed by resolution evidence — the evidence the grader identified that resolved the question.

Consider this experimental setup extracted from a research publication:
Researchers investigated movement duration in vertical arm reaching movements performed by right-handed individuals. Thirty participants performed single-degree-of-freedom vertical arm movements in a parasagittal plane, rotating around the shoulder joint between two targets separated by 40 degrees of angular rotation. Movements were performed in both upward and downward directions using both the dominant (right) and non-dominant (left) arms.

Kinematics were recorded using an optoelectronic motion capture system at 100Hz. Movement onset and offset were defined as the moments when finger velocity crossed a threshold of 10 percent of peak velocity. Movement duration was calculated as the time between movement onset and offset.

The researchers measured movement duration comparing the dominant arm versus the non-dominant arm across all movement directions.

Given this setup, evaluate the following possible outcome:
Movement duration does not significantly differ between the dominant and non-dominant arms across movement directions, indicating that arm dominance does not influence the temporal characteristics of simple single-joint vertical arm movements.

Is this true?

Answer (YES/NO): YES